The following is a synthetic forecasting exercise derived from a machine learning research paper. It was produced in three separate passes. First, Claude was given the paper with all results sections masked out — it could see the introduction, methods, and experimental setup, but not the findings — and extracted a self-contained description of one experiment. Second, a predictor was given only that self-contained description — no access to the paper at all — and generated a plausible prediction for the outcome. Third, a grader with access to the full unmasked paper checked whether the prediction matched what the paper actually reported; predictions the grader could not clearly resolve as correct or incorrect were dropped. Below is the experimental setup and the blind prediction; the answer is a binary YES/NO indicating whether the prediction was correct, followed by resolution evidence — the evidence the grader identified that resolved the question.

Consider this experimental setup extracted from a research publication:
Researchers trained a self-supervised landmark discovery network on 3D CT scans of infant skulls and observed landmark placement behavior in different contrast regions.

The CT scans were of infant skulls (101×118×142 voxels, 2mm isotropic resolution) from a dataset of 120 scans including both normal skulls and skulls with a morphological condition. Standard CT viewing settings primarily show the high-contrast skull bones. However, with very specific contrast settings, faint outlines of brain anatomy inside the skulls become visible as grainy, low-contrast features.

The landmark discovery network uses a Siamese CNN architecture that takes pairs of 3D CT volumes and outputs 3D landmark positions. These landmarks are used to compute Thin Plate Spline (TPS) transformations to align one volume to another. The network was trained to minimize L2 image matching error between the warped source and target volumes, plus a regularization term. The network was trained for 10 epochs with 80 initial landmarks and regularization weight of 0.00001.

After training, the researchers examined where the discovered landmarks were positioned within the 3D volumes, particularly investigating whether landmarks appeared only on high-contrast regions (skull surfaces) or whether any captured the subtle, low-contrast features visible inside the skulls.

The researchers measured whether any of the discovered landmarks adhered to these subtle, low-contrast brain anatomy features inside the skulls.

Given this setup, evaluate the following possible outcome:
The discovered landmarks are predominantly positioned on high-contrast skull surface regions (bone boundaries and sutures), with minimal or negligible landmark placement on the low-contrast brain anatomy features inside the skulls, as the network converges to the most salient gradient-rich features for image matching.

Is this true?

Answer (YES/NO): NO